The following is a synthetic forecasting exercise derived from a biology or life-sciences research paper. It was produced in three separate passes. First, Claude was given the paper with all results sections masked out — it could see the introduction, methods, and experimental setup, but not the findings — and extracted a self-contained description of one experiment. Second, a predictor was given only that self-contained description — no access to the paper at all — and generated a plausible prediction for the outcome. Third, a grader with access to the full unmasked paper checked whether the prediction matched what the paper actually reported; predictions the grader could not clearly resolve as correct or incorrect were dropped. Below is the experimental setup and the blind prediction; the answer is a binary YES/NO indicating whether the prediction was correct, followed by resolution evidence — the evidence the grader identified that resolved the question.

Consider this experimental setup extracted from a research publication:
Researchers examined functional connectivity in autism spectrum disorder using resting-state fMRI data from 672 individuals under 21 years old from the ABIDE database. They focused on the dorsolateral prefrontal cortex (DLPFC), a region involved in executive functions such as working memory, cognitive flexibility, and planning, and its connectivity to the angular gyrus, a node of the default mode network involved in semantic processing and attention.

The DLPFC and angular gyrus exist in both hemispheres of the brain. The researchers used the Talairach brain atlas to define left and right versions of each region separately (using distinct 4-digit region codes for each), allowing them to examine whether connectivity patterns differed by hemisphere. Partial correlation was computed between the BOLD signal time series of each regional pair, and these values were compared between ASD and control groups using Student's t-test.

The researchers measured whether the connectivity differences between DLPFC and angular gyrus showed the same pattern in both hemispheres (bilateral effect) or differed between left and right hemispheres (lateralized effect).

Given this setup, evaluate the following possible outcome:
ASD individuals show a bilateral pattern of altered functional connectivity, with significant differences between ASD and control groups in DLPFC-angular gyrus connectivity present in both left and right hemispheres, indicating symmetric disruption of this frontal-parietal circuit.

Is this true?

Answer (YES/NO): NO